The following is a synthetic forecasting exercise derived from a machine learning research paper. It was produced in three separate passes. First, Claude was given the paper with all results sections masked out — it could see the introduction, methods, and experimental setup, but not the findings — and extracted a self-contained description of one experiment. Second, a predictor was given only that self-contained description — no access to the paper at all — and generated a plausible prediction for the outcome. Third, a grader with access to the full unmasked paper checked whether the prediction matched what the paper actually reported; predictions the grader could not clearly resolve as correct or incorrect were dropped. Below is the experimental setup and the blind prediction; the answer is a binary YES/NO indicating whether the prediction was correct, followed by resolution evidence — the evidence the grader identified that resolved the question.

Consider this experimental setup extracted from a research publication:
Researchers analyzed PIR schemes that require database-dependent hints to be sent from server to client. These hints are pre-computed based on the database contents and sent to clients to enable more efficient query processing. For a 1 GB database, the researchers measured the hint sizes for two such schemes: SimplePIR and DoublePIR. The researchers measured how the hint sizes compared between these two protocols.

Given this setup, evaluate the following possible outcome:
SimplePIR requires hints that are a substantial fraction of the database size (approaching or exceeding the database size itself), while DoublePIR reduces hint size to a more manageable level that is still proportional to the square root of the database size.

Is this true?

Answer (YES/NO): NO